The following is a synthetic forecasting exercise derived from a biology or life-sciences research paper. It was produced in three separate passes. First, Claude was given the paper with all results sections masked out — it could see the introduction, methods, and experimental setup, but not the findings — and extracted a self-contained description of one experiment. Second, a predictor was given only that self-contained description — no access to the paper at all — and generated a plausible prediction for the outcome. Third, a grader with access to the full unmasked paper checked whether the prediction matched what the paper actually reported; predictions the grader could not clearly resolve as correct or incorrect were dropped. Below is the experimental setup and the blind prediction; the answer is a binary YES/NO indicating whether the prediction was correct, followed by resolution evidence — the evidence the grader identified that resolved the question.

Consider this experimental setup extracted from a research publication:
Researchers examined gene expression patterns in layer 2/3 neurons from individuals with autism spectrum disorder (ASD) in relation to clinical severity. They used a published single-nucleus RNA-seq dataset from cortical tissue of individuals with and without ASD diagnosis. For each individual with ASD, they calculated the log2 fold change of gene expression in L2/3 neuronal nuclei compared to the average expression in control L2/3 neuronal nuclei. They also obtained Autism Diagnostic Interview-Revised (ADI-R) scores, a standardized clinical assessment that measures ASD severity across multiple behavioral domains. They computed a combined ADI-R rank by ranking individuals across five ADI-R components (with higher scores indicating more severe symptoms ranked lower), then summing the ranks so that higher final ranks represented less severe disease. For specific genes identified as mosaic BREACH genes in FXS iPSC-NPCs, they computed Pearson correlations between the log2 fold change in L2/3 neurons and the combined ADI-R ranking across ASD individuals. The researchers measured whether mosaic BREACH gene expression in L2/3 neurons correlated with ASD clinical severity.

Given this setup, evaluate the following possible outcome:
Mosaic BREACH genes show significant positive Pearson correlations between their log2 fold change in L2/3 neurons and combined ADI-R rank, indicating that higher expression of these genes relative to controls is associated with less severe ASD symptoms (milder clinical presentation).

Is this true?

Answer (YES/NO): NO